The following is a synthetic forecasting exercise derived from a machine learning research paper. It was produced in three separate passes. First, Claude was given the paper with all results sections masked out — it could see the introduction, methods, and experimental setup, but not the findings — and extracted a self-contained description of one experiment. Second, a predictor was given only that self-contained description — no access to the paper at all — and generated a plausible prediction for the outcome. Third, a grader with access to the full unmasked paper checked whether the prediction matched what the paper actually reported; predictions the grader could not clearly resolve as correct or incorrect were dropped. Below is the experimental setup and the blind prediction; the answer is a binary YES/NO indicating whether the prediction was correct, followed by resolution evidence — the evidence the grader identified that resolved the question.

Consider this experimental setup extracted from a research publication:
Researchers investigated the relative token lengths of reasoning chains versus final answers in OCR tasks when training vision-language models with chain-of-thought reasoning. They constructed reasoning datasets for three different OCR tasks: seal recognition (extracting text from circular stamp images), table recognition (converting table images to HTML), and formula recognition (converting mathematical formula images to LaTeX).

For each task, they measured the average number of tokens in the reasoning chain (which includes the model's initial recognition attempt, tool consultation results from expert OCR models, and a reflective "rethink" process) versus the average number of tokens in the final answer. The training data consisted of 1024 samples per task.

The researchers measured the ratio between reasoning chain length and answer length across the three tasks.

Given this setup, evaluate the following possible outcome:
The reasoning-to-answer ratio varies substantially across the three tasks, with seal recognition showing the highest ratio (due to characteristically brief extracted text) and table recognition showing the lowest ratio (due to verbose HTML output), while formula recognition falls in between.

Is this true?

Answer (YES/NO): YES